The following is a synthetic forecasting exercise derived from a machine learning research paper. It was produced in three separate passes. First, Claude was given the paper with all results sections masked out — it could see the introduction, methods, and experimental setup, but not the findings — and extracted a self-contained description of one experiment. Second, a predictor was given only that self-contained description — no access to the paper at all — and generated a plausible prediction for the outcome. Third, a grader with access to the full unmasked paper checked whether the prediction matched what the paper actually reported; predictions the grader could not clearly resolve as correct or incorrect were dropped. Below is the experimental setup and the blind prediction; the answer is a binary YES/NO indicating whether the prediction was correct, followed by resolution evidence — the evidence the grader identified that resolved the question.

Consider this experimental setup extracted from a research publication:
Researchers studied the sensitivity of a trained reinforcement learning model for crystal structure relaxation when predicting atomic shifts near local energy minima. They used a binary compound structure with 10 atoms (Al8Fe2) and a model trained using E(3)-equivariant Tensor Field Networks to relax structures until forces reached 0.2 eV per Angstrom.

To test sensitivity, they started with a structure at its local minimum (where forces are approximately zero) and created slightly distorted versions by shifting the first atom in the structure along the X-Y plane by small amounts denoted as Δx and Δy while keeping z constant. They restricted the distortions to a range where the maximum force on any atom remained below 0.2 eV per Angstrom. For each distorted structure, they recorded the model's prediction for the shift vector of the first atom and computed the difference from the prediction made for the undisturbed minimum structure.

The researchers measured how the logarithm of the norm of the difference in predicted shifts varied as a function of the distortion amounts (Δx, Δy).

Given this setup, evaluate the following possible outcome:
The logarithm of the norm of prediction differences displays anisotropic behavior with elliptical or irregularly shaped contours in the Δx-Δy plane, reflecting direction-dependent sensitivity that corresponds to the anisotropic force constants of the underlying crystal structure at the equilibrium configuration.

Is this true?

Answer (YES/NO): NO